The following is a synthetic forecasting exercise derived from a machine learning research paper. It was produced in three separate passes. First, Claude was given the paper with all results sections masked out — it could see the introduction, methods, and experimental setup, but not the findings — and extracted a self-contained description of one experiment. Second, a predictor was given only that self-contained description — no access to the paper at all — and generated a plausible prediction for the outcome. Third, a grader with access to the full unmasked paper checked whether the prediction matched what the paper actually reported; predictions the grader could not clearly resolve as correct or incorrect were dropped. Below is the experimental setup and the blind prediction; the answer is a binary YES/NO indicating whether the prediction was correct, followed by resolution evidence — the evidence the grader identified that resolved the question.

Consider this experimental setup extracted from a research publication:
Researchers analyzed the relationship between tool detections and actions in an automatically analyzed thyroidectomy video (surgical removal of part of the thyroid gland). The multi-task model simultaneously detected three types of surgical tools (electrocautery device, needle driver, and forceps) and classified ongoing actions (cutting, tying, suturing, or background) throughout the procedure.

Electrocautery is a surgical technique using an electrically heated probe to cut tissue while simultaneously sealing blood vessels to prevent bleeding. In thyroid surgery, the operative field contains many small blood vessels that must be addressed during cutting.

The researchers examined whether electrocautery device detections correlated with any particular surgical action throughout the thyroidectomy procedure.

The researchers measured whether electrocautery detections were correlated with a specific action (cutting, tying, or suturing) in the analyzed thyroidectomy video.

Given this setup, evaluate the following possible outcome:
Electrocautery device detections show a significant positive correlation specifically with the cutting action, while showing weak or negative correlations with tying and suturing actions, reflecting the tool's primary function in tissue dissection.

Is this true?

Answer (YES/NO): NO